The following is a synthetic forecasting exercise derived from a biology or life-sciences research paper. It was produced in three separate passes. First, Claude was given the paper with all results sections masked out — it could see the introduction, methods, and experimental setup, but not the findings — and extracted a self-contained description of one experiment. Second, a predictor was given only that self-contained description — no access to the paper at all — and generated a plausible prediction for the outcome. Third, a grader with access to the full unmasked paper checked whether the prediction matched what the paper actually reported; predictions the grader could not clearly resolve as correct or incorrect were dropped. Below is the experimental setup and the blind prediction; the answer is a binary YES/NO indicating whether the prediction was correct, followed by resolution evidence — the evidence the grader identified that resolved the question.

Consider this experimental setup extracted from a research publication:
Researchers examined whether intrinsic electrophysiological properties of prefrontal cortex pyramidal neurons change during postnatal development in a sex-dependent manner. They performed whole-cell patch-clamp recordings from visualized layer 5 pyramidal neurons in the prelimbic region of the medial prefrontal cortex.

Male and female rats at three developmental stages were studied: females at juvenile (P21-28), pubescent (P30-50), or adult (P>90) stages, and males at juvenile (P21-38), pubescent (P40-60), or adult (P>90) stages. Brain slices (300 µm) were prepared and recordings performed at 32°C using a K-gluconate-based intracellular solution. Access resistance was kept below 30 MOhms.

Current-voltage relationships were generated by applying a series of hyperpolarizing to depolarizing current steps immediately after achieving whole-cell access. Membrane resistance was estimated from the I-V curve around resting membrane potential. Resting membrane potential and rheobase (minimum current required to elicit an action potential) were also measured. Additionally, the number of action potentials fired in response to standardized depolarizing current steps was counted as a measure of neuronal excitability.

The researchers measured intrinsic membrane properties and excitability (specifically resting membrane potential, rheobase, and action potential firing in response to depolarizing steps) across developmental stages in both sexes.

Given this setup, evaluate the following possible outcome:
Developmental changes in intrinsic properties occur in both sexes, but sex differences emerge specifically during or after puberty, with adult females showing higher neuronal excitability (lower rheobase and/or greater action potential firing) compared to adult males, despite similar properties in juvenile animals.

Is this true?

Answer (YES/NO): NO